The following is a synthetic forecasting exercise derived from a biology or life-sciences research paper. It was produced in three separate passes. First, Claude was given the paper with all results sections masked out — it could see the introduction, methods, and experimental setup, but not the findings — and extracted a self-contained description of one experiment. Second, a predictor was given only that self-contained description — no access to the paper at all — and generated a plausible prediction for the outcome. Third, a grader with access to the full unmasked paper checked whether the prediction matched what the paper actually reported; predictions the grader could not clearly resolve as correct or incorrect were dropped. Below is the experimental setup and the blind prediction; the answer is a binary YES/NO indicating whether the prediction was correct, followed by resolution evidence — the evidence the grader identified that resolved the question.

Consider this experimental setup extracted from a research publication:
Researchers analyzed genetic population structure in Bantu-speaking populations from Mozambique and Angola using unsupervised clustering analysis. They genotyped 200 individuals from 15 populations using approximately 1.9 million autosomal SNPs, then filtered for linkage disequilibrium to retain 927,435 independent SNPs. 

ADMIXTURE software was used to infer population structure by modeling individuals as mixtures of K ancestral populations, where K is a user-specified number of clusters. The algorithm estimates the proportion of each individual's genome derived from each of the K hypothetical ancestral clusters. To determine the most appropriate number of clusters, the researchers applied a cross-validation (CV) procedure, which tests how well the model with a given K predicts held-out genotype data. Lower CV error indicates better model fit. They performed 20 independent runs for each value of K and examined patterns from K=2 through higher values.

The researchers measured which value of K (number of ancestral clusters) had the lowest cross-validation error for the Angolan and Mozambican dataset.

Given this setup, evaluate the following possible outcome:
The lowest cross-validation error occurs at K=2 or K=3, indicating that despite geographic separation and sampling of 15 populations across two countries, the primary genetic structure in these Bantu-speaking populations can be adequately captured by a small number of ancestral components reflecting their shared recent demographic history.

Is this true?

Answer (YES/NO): YES